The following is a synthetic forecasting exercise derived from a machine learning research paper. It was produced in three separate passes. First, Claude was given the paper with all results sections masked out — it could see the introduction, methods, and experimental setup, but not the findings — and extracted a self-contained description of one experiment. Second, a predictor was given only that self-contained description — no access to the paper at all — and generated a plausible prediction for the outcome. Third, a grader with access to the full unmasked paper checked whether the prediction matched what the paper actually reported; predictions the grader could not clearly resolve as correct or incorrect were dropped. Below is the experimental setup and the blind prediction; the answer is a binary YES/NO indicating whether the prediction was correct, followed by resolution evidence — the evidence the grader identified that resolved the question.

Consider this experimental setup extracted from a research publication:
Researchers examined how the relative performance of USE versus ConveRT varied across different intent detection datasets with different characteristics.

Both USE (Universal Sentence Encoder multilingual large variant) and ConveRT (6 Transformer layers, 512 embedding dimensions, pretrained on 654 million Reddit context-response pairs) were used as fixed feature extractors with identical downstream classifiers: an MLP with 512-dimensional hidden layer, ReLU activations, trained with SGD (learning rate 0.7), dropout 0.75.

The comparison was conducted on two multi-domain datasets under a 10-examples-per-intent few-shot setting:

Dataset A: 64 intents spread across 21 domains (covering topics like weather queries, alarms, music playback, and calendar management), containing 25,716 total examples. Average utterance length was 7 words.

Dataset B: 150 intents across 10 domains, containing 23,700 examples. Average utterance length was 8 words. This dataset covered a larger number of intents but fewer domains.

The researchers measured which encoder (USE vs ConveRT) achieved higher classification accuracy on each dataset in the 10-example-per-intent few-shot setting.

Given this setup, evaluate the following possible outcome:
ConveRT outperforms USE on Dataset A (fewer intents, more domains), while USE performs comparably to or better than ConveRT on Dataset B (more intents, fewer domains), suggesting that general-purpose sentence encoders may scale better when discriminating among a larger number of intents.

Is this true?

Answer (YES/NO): NO